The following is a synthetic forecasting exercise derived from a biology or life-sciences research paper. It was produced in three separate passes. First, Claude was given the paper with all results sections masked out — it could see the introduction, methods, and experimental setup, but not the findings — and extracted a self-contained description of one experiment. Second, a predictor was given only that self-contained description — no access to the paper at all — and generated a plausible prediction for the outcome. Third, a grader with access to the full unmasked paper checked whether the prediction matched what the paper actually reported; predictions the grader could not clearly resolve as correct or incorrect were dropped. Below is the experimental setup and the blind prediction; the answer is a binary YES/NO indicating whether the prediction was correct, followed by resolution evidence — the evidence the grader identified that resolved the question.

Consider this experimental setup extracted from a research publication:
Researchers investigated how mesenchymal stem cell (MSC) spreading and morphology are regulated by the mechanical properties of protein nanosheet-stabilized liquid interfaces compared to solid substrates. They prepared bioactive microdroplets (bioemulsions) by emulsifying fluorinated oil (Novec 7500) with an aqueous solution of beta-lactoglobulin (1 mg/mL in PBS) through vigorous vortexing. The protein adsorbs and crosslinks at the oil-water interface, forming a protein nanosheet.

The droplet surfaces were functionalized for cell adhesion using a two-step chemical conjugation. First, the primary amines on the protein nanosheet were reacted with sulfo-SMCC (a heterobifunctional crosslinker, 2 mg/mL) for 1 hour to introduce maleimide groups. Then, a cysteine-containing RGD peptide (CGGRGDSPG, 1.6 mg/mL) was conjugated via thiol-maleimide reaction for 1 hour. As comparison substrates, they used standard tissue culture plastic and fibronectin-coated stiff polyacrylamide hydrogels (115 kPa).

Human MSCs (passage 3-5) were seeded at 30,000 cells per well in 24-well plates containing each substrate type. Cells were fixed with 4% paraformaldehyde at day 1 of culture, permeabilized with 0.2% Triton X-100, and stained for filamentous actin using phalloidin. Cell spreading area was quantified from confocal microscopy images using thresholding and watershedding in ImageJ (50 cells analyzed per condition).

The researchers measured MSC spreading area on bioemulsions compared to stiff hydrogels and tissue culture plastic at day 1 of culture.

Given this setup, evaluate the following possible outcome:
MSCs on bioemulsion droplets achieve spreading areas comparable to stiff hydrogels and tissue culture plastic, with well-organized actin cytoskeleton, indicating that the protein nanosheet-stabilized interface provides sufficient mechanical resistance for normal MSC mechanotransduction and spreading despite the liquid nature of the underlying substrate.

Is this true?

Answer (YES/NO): YES